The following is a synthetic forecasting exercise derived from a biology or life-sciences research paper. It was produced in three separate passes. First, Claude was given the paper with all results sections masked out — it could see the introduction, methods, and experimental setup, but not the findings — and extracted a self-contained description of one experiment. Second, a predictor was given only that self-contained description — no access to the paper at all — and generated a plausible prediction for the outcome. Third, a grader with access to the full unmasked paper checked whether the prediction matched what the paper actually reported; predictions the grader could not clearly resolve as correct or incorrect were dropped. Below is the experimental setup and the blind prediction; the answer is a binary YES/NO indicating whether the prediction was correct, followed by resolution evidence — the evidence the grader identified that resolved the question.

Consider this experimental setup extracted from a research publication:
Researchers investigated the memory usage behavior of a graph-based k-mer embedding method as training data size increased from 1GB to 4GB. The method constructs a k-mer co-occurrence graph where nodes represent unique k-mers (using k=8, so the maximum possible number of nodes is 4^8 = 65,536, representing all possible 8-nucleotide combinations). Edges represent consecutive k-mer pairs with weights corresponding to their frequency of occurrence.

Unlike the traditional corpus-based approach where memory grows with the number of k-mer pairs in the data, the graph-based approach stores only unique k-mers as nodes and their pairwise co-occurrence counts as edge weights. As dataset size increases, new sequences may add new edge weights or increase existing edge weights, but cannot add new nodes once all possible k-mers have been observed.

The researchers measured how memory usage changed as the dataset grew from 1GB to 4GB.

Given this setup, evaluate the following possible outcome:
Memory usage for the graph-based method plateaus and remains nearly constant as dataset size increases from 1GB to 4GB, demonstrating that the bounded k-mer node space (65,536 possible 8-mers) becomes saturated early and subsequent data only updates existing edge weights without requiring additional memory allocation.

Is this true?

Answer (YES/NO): YES